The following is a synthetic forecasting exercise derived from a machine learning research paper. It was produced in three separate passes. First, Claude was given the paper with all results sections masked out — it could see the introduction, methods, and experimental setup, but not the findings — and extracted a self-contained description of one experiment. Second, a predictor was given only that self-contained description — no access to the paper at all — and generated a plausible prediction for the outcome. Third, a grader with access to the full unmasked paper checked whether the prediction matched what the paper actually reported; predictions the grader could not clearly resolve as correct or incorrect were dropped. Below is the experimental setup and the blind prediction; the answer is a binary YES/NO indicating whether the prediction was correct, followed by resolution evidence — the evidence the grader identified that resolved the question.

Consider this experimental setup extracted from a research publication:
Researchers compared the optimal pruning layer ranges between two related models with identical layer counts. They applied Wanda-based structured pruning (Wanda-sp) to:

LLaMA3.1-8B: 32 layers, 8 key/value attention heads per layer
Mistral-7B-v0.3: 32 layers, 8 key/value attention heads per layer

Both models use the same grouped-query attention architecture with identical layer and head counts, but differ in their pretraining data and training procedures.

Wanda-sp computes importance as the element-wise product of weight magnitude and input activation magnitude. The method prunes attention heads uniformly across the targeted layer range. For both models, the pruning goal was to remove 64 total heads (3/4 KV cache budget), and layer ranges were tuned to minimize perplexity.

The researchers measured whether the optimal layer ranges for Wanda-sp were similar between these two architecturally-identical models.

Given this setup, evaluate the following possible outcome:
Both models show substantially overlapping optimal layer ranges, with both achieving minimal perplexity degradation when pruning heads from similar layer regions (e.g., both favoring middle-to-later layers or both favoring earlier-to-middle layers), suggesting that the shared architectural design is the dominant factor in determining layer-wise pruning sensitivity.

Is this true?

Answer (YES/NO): NO